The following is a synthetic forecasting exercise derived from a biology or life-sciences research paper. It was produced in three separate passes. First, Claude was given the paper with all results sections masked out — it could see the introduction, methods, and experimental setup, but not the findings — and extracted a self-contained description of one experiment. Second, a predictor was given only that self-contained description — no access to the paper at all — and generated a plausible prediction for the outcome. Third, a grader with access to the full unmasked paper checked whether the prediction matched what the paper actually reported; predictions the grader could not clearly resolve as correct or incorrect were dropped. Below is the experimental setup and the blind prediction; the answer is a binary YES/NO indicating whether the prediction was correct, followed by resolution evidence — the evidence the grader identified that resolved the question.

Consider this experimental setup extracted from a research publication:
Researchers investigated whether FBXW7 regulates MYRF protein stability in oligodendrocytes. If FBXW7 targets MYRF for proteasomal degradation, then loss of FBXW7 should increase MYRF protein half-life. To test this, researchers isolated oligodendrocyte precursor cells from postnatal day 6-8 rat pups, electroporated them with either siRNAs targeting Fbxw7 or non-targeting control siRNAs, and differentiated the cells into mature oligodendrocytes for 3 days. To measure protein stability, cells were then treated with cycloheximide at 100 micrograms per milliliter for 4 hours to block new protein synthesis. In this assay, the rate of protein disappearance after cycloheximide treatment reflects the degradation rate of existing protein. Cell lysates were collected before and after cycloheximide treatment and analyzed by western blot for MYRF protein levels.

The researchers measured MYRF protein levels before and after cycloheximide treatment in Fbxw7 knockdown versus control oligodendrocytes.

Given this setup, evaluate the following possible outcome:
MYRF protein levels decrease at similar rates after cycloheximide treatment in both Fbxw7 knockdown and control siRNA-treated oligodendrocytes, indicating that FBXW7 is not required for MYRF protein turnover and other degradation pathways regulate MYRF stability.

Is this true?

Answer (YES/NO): NO